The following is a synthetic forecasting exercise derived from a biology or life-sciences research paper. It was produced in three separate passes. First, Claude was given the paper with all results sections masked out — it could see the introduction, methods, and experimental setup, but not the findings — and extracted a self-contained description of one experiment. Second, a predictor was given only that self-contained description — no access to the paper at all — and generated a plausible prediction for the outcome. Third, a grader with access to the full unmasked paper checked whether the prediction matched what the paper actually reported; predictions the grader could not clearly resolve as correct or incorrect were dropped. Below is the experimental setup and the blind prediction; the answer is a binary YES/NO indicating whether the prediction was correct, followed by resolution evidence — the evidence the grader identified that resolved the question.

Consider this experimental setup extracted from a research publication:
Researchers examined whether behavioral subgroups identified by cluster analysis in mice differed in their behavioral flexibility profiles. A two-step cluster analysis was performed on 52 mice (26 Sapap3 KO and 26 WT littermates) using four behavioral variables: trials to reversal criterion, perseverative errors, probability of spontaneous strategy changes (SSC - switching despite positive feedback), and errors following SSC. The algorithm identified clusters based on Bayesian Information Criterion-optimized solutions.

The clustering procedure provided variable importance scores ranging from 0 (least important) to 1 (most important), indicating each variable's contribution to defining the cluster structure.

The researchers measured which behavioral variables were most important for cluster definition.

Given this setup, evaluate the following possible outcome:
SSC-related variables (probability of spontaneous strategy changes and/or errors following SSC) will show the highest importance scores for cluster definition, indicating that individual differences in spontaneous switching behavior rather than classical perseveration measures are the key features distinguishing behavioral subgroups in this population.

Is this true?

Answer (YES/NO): YES